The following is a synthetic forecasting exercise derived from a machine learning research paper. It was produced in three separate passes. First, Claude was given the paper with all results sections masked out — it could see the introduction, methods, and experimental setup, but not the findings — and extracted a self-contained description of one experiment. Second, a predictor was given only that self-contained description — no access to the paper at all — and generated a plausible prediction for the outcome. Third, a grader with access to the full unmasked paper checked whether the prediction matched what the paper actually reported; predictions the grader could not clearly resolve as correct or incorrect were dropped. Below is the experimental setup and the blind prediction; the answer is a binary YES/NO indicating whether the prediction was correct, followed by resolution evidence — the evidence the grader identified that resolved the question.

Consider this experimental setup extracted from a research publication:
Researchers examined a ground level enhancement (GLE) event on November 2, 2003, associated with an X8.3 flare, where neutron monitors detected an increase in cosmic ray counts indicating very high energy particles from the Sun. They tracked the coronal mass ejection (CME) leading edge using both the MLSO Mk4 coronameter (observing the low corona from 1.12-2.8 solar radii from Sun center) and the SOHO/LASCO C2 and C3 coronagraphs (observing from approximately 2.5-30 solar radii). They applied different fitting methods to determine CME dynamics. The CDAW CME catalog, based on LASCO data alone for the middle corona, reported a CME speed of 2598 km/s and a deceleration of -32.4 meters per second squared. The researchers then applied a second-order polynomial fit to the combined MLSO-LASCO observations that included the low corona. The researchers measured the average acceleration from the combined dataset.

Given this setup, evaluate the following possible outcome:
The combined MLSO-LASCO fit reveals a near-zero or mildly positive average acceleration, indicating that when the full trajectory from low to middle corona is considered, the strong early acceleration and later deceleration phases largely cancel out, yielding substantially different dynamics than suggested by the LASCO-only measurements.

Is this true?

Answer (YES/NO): NO